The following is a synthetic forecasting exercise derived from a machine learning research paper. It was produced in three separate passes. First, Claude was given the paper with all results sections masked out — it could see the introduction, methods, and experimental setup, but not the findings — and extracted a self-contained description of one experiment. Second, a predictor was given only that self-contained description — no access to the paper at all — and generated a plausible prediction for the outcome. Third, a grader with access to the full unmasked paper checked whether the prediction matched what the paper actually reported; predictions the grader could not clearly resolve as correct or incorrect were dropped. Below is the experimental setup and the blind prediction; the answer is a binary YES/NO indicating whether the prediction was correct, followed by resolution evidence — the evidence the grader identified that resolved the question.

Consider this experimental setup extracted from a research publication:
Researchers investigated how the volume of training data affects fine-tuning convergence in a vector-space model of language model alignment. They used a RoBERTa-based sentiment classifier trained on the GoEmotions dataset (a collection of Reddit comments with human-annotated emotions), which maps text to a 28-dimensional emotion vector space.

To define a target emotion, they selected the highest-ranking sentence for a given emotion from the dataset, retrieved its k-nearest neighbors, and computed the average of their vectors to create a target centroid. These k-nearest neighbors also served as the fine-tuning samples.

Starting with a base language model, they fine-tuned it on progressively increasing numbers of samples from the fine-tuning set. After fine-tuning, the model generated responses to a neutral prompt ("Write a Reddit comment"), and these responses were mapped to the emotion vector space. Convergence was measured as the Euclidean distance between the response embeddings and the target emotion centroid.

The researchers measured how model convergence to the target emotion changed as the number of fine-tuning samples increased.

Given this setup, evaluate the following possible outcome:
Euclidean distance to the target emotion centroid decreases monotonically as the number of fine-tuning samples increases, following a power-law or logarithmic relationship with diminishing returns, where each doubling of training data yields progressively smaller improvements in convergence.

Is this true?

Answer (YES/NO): NO